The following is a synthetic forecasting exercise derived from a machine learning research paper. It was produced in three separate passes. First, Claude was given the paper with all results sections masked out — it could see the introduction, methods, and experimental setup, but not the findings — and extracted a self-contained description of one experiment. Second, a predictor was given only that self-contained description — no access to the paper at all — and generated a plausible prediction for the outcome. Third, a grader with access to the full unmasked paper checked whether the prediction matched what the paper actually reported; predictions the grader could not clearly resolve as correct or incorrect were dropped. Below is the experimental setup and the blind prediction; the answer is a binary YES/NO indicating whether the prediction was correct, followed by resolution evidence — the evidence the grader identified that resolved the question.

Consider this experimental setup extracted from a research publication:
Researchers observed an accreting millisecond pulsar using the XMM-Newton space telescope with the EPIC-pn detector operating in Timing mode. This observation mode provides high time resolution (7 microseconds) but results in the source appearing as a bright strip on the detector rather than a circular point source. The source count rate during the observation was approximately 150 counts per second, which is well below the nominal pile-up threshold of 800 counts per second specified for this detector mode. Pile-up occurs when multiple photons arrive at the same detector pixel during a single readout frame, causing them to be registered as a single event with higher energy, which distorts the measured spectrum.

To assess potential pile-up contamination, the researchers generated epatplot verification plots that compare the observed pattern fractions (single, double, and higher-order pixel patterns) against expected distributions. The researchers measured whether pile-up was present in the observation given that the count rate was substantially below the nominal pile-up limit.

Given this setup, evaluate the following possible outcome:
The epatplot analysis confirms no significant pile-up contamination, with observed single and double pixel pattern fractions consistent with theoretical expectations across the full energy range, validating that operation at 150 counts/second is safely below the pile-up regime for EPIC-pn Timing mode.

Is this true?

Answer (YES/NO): NO